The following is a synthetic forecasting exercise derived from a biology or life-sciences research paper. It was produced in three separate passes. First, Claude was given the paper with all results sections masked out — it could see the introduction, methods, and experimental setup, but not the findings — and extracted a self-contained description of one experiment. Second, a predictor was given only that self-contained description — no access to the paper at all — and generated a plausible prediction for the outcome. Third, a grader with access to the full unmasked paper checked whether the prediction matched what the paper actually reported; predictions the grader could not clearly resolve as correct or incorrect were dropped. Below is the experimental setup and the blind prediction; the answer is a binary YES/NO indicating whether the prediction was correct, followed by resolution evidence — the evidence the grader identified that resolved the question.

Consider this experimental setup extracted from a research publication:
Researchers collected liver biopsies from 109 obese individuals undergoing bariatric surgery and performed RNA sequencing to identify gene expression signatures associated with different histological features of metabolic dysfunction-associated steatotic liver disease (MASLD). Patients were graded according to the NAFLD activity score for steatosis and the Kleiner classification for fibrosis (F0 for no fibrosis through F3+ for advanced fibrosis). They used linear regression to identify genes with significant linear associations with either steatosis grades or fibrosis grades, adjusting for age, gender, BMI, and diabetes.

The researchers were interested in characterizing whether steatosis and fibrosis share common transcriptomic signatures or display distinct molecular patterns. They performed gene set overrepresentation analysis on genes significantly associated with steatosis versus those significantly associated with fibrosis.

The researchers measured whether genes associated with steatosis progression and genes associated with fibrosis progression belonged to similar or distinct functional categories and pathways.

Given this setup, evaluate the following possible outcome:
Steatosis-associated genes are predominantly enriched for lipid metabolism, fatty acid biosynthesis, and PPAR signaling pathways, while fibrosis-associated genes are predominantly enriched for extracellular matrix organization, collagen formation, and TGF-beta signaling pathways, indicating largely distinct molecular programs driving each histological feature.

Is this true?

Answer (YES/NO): NO